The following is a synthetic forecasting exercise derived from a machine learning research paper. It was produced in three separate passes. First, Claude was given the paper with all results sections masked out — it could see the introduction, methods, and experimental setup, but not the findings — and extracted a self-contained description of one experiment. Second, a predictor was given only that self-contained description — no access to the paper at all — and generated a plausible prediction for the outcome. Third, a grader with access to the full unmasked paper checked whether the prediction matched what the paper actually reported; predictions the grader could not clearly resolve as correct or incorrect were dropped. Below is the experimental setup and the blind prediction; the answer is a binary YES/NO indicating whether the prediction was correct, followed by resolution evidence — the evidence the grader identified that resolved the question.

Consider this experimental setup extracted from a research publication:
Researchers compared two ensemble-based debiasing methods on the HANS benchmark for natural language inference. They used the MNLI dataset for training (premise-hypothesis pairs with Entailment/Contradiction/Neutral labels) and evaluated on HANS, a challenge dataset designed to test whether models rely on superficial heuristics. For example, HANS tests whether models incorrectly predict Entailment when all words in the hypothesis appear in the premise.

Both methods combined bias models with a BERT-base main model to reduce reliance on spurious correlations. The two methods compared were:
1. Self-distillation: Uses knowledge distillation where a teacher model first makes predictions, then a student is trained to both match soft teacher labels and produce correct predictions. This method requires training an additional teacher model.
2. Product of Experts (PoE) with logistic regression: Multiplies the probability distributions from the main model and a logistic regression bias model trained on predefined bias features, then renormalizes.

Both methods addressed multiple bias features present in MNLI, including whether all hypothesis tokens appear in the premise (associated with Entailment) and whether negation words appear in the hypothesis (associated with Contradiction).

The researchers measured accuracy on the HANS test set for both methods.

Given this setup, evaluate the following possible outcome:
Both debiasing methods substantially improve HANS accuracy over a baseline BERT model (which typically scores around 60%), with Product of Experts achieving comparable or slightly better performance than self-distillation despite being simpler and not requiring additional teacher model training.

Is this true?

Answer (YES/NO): NO